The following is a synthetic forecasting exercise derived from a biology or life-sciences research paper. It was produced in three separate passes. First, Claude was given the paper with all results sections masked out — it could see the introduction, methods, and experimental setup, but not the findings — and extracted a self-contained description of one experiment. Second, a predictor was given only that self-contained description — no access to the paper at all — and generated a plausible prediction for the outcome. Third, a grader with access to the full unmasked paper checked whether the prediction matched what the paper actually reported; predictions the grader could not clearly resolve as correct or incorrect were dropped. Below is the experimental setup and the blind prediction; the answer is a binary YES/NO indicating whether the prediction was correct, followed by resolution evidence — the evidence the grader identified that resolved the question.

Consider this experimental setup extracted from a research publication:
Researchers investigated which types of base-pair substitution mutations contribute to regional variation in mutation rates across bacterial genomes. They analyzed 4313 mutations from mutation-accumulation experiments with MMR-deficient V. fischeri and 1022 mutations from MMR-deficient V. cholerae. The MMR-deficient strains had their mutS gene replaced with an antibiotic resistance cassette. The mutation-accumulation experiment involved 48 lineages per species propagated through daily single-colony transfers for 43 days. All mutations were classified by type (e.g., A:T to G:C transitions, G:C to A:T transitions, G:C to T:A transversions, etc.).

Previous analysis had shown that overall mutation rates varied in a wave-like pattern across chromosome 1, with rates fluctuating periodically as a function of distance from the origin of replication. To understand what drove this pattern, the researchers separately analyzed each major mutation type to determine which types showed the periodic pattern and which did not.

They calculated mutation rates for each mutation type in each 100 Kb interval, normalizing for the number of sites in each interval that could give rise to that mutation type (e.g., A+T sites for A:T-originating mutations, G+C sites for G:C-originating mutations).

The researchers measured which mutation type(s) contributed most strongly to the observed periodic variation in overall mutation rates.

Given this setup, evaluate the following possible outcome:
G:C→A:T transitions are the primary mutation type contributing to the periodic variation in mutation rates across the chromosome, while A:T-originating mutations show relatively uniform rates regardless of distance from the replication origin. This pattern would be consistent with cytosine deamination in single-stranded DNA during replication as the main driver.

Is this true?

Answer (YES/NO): NO